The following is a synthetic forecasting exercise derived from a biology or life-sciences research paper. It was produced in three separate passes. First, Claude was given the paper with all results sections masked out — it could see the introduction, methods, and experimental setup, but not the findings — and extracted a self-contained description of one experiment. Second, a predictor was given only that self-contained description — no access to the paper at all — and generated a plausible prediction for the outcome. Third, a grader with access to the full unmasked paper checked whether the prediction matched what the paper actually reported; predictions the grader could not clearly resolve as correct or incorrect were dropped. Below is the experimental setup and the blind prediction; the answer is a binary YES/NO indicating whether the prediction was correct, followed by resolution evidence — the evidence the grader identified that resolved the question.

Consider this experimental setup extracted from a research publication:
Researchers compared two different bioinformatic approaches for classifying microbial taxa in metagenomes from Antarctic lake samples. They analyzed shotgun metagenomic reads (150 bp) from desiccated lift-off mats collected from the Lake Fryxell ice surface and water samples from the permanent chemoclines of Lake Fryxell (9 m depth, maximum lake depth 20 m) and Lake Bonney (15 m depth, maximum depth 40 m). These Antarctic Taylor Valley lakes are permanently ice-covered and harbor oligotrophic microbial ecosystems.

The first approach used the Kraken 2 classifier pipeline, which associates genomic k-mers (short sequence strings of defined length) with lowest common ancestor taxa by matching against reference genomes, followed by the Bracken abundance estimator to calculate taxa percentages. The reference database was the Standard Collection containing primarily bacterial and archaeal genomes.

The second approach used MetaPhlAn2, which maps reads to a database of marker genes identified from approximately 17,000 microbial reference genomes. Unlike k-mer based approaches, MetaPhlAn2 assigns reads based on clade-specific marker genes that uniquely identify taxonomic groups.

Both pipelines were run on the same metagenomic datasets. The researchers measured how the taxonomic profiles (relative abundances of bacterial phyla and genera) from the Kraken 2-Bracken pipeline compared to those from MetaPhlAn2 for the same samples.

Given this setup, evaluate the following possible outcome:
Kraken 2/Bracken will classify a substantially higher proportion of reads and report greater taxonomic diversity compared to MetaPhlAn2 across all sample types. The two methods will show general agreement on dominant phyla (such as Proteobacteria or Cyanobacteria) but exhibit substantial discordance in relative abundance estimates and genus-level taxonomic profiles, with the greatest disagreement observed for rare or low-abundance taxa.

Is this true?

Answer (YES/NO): NO